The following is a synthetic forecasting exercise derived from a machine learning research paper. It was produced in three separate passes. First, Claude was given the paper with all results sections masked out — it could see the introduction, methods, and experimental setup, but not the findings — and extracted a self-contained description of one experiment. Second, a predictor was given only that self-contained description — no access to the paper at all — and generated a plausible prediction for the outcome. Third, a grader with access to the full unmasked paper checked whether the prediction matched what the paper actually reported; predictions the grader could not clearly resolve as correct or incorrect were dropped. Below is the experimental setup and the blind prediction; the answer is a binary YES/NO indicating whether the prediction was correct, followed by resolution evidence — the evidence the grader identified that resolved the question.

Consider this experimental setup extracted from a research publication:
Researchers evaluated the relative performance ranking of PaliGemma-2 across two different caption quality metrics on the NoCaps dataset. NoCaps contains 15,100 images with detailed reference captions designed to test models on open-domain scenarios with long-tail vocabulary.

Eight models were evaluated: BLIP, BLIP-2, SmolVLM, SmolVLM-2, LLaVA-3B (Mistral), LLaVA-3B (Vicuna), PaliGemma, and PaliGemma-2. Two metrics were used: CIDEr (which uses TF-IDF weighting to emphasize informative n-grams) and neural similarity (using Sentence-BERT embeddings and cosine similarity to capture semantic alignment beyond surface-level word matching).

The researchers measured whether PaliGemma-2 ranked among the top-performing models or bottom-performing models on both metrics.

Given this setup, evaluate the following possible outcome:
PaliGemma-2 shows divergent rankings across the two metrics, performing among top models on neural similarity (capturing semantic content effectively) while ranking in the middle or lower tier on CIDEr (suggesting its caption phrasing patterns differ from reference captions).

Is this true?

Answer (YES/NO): NO